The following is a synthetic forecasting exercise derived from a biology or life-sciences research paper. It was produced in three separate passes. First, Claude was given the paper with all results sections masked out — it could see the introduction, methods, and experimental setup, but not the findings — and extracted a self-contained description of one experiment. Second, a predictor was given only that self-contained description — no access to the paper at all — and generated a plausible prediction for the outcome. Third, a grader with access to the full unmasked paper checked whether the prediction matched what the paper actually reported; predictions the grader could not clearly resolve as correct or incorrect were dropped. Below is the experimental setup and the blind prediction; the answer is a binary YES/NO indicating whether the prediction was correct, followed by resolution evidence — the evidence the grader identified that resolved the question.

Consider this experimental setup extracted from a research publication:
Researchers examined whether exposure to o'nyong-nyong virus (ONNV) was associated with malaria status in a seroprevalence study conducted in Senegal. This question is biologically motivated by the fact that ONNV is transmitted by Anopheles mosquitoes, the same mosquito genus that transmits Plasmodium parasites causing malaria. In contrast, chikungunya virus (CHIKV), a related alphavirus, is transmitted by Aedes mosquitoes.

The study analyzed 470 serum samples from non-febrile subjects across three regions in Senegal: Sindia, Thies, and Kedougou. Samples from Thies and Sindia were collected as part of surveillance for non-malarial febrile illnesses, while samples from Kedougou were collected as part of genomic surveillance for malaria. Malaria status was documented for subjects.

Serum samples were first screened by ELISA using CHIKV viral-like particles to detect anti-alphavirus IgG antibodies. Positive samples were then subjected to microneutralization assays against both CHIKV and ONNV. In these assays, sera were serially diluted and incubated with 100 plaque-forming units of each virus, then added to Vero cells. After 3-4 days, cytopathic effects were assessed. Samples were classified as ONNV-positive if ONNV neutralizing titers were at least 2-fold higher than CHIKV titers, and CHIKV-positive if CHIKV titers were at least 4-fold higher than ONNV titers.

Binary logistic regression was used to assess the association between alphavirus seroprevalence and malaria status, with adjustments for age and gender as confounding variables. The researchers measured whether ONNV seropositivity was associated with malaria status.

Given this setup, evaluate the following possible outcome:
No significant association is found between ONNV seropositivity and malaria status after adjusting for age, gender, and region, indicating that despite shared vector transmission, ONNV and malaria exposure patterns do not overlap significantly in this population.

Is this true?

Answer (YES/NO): NO